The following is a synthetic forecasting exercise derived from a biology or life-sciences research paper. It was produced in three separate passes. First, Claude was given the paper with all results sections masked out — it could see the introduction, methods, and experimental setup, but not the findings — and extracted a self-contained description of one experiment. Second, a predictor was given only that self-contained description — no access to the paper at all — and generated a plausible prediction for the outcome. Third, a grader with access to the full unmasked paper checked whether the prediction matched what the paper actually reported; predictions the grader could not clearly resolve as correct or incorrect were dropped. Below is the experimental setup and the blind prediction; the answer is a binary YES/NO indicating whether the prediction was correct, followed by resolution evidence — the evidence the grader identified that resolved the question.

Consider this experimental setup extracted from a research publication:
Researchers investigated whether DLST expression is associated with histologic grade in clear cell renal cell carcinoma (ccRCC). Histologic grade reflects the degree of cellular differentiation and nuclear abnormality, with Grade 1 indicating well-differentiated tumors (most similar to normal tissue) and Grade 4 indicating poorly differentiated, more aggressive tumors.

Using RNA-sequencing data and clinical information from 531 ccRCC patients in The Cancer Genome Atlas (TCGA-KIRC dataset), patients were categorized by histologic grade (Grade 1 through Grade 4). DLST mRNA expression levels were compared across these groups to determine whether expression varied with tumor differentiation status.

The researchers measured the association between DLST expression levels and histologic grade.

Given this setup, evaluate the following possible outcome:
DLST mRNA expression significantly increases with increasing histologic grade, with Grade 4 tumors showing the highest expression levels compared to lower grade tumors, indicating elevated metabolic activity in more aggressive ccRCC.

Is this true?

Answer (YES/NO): NO